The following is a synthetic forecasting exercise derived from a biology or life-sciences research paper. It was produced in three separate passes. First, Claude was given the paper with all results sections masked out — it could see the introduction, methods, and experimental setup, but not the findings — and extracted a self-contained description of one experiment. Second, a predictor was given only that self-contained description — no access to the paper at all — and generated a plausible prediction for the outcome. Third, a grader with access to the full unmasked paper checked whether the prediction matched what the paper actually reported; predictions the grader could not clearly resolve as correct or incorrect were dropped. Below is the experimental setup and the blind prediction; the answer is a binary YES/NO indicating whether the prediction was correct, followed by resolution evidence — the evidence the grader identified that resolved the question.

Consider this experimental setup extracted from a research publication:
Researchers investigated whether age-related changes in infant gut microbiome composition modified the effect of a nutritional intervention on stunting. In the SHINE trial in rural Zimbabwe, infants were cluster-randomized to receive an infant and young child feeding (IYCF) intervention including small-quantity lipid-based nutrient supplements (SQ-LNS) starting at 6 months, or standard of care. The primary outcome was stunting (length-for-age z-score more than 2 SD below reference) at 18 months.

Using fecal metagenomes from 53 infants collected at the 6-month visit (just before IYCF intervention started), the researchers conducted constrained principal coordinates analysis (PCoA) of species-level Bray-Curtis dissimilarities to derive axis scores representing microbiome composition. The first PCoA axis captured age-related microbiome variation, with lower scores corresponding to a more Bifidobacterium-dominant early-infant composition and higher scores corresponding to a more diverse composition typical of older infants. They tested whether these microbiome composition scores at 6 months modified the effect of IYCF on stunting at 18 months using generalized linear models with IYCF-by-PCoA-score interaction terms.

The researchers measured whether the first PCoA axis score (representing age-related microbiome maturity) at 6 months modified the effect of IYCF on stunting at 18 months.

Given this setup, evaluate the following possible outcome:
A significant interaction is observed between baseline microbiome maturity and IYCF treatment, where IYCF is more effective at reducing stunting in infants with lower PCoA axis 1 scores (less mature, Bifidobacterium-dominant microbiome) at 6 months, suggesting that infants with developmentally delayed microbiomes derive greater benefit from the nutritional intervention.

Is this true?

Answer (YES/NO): NO